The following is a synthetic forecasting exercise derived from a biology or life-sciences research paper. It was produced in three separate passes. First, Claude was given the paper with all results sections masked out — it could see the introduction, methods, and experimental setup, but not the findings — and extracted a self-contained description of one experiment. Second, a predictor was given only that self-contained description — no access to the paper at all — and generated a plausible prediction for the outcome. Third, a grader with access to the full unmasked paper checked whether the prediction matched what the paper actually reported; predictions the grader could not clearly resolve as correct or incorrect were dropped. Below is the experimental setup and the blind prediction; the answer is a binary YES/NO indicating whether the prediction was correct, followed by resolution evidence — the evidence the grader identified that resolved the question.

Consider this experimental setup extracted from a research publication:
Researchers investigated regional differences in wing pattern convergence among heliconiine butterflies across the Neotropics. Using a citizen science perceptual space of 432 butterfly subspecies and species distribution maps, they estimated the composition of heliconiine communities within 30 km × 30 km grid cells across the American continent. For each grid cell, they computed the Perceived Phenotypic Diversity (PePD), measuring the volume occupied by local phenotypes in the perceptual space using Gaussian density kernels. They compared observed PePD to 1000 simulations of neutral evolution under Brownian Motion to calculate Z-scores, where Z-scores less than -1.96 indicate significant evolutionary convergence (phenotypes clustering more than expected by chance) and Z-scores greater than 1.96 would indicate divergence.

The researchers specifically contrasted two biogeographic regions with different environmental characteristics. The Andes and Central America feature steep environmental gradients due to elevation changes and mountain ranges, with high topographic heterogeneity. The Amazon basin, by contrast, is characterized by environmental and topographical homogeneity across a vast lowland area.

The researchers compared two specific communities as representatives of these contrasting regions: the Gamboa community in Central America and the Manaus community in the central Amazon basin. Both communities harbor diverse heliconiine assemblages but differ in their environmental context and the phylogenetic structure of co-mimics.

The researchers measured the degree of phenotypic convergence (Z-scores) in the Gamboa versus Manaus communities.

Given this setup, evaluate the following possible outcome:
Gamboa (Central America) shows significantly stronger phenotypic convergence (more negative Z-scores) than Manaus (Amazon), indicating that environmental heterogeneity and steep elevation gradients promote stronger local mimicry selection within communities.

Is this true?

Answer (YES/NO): NO